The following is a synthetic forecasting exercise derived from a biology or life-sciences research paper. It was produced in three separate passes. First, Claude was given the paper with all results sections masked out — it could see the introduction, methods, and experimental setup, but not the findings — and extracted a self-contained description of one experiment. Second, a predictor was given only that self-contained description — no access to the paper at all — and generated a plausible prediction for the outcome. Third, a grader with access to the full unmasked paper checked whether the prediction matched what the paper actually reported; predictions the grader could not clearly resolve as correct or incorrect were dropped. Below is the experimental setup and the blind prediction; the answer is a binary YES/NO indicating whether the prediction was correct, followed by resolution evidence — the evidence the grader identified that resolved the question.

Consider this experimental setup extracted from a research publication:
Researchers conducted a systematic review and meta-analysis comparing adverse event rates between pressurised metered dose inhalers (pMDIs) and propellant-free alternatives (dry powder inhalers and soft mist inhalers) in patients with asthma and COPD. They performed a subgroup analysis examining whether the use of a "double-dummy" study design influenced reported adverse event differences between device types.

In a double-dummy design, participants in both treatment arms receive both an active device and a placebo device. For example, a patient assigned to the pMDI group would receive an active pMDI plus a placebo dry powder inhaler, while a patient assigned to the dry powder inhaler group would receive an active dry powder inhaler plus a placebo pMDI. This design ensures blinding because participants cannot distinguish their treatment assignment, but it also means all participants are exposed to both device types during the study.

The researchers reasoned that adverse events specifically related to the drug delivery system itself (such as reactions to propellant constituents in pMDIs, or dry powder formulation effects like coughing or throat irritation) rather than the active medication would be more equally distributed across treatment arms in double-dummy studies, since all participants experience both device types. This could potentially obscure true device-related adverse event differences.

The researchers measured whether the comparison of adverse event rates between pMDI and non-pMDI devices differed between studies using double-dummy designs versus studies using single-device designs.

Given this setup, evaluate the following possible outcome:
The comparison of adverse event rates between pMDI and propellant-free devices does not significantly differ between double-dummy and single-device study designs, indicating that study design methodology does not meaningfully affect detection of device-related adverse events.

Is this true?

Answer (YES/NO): YES